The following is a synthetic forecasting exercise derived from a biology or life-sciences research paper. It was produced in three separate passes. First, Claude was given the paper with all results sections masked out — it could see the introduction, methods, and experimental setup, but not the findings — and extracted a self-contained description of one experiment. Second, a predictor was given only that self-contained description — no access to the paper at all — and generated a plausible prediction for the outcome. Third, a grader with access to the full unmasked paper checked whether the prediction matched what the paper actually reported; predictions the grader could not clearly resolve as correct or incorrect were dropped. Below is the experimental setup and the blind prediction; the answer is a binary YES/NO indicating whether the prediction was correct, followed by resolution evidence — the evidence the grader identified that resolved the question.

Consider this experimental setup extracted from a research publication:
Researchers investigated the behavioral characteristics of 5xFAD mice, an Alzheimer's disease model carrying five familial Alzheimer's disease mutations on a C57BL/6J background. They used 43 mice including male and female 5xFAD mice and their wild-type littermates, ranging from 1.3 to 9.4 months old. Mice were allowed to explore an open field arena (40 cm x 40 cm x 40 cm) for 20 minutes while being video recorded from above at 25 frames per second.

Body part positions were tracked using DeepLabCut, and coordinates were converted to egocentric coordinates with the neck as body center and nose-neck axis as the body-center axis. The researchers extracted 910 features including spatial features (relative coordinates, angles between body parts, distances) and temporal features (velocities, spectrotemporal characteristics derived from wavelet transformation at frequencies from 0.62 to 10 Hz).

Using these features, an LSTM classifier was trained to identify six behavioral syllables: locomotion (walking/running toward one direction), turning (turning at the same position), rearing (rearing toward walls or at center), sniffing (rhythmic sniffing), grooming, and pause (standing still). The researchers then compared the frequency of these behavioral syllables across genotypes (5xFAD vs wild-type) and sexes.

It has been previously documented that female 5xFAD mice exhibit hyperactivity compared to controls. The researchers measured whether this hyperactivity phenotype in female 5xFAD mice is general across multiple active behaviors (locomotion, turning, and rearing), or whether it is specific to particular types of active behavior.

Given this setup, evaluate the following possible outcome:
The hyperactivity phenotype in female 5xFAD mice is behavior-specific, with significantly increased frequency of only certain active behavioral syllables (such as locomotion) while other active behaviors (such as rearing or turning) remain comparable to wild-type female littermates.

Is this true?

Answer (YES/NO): YES